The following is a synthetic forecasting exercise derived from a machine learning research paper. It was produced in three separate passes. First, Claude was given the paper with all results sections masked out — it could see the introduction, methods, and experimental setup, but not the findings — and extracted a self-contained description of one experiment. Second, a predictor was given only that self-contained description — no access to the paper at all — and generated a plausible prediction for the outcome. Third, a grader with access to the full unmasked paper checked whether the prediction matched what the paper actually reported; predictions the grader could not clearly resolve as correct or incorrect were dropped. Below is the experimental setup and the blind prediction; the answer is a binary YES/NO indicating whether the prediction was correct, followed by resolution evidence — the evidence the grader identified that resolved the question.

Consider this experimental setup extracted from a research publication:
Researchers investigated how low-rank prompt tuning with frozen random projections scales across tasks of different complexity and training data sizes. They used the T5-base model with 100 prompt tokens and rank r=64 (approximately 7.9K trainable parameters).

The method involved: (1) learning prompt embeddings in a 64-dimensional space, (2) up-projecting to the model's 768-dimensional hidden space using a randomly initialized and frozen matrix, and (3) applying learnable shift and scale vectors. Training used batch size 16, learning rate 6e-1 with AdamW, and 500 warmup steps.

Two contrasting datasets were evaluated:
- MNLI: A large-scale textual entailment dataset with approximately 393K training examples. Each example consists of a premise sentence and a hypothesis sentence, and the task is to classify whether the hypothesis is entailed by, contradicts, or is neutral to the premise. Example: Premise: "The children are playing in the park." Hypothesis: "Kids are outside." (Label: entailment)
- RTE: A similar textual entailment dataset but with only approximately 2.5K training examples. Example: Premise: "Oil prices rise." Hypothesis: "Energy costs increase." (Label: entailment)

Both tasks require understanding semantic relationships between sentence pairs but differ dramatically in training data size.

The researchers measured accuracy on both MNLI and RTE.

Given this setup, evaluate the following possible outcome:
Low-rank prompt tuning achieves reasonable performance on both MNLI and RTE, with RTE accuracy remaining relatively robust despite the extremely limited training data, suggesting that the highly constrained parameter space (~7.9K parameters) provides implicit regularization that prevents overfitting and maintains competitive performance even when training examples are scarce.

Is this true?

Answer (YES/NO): YES